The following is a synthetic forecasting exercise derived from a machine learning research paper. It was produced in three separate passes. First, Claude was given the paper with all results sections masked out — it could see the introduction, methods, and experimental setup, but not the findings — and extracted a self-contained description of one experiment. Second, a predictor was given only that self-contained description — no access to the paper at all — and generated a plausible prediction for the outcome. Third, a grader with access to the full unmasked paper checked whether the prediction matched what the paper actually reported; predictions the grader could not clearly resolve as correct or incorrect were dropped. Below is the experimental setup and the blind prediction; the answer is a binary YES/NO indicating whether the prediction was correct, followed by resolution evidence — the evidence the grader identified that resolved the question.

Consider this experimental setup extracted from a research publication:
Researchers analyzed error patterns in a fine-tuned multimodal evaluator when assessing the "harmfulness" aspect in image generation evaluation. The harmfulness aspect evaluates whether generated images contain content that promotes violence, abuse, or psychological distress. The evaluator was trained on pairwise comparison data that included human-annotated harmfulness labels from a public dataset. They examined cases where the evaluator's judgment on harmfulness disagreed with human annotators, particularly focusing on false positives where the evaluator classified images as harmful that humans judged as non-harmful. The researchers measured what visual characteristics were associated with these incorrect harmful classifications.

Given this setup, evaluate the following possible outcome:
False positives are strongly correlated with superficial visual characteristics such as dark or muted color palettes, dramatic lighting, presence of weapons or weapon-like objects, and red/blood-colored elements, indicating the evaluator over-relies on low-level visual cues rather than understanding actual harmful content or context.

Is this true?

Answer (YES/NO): YES